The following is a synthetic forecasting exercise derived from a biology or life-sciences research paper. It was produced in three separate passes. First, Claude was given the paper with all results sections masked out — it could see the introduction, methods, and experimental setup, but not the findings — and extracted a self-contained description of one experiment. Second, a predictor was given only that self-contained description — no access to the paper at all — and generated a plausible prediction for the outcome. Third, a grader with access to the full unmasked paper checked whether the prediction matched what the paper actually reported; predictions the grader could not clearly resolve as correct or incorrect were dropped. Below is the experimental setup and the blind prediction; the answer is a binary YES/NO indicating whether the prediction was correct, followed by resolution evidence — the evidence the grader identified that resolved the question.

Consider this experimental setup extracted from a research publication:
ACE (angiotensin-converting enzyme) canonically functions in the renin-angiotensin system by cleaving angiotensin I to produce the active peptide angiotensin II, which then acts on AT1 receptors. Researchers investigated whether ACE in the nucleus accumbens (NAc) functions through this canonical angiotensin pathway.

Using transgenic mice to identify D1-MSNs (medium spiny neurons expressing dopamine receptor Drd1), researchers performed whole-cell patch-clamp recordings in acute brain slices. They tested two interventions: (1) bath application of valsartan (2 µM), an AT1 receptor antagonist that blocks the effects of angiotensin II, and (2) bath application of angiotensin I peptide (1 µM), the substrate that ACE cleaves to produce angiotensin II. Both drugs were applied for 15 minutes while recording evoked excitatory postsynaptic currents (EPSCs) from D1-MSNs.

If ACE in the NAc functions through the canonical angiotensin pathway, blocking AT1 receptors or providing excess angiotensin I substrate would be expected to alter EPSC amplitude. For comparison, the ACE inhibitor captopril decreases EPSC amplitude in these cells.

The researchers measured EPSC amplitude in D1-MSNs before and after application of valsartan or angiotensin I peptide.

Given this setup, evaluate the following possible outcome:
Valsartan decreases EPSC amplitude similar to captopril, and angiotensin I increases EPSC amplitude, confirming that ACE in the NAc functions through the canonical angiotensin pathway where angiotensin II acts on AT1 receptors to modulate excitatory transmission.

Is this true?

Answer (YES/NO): NO